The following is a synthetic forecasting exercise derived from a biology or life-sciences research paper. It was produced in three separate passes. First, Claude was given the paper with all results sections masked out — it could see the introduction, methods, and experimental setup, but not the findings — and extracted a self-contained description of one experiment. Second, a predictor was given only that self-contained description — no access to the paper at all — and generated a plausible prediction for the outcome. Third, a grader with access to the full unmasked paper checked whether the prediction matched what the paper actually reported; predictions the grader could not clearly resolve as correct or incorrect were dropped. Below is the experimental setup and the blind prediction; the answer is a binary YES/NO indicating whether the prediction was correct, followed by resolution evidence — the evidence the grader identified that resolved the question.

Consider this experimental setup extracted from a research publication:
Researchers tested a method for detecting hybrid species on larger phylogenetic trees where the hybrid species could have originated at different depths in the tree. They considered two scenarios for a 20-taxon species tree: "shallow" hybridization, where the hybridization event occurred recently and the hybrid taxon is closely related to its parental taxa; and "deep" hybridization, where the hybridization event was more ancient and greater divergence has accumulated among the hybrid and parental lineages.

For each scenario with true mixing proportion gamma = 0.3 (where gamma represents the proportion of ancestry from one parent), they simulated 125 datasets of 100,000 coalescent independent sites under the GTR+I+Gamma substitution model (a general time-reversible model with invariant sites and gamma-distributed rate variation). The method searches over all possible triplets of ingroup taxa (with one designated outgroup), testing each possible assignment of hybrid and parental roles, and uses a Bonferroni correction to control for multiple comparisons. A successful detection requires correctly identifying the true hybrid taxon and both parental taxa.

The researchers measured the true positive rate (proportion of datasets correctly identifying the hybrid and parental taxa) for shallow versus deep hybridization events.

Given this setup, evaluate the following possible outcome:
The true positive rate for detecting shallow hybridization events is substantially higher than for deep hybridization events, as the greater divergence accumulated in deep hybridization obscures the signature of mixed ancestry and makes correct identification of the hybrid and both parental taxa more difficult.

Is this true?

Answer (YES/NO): NO